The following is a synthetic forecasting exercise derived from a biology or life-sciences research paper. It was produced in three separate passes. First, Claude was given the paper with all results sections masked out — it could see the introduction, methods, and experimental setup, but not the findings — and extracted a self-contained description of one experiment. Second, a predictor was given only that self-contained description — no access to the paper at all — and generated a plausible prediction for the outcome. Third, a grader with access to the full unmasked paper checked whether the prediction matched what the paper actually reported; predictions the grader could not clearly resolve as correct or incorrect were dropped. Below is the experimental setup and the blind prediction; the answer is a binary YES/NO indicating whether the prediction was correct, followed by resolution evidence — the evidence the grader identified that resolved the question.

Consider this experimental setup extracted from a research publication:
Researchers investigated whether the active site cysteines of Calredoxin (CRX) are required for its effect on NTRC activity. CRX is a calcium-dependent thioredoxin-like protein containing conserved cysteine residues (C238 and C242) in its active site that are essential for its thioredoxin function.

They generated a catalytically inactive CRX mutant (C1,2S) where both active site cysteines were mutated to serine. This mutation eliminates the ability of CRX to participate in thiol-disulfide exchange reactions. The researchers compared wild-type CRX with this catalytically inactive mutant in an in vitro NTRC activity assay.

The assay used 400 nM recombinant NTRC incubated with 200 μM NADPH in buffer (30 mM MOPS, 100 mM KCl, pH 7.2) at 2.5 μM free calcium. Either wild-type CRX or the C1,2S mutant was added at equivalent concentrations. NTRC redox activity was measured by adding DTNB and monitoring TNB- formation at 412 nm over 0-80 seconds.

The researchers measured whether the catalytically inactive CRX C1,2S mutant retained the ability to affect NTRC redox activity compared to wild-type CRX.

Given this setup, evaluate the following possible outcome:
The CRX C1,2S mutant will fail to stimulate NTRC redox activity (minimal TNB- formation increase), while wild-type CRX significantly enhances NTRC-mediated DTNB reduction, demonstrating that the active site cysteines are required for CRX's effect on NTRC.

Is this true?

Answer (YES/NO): NO